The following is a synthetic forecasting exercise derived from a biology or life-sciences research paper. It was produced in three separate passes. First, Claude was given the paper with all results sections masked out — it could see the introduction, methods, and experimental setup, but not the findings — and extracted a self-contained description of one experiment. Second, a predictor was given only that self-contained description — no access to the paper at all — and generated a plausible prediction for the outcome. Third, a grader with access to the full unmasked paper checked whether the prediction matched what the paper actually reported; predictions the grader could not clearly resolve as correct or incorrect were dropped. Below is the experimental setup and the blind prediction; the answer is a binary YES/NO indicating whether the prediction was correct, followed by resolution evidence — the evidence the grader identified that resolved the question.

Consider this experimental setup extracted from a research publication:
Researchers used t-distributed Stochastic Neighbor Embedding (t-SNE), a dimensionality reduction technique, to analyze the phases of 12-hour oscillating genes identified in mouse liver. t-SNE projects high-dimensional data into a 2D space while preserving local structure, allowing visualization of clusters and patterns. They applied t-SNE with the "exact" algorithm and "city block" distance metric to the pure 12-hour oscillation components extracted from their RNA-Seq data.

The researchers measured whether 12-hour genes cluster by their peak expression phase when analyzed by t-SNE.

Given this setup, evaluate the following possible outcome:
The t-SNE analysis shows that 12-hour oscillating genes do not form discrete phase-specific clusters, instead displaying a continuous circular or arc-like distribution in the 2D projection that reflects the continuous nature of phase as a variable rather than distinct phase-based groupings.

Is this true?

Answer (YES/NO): NO